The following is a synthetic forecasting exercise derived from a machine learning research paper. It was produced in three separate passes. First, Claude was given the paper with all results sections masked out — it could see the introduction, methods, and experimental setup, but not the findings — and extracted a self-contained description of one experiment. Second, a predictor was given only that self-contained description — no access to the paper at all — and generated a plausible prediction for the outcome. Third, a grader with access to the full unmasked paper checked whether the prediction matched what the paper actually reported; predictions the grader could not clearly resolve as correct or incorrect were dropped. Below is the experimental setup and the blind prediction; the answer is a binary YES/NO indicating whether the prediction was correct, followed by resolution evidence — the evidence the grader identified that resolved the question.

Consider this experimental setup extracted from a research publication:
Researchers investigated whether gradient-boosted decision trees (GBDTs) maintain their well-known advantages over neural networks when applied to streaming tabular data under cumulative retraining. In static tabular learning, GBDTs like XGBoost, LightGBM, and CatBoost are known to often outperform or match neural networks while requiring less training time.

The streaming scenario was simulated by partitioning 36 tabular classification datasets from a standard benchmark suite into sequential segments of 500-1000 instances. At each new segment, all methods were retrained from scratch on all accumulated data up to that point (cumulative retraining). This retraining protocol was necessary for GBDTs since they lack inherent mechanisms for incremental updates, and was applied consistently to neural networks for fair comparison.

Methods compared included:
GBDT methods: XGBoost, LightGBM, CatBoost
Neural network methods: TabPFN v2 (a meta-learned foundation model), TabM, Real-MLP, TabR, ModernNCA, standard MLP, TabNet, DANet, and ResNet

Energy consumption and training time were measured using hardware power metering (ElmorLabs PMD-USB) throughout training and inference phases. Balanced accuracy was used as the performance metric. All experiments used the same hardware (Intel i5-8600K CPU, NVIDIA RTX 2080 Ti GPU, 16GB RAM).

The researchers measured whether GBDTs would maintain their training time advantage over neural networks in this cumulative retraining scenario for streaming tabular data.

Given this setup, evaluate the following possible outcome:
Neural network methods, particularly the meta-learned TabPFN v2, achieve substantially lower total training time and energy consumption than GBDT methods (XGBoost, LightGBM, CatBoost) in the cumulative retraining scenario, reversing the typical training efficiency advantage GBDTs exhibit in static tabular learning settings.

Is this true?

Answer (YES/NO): NO